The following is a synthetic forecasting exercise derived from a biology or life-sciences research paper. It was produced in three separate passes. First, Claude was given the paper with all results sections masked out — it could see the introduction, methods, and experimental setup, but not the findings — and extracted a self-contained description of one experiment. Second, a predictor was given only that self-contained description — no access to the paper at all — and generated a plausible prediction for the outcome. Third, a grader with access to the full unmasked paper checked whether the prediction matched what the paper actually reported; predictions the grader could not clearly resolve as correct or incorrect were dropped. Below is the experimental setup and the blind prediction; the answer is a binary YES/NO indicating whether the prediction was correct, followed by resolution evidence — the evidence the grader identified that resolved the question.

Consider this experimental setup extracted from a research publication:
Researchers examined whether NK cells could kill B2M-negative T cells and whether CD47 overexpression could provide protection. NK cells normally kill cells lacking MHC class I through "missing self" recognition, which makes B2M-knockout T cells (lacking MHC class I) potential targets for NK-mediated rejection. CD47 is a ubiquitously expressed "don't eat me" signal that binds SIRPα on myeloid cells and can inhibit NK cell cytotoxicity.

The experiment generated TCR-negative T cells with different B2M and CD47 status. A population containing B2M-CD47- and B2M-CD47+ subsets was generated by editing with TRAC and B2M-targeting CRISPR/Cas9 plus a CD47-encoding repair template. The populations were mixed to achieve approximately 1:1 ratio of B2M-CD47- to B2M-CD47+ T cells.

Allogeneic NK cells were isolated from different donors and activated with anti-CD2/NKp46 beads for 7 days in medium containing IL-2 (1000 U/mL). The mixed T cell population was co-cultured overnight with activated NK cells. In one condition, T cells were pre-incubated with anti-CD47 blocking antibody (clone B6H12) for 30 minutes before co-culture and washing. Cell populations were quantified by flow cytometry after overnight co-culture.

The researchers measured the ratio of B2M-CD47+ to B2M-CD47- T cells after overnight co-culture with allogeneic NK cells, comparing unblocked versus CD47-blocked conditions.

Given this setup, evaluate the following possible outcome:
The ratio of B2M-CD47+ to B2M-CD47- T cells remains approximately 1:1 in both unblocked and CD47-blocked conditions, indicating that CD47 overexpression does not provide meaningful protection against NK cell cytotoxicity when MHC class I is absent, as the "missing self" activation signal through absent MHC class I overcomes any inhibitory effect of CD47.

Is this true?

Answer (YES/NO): NO